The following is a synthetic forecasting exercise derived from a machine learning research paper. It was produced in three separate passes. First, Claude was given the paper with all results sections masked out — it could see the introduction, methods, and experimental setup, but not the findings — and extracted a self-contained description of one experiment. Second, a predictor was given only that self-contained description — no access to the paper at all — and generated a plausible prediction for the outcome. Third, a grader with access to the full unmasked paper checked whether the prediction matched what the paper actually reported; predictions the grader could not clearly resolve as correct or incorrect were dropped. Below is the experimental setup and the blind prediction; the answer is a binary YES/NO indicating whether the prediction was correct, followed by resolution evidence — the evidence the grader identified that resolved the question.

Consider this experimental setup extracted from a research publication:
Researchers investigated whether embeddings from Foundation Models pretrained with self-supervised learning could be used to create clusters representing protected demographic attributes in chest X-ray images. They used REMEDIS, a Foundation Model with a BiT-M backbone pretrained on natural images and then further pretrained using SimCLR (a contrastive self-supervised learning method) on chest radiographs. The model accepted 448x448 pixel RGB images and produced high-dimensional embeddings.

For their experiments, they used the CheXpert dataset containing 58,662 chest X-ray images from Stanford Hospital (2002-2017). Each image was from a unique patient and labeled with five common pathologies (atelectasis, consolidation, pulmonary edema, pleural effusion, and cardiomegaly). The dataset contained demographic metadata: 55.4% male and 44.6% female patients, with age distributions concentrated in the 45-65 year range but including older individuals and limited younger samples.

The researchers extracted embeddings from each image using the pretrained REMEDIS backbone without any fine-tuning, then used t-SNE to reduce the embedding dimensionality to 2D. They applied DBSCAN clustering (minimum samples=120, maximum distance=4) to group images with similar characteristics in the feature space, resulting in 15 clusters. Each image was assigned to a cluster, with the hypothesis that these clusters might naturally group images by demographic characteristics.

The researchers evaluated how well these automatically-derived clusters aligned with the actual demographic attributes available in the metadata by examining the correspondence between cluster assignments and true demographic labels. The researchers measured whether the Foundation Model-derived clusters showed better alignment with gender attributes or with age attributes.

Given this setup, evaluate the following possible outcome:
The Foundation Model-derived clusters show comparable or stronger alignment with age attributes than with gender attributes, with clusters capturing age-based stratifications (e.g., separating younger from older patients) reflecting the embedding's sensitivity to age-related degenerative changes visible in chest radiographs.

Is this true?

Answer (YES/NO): NO